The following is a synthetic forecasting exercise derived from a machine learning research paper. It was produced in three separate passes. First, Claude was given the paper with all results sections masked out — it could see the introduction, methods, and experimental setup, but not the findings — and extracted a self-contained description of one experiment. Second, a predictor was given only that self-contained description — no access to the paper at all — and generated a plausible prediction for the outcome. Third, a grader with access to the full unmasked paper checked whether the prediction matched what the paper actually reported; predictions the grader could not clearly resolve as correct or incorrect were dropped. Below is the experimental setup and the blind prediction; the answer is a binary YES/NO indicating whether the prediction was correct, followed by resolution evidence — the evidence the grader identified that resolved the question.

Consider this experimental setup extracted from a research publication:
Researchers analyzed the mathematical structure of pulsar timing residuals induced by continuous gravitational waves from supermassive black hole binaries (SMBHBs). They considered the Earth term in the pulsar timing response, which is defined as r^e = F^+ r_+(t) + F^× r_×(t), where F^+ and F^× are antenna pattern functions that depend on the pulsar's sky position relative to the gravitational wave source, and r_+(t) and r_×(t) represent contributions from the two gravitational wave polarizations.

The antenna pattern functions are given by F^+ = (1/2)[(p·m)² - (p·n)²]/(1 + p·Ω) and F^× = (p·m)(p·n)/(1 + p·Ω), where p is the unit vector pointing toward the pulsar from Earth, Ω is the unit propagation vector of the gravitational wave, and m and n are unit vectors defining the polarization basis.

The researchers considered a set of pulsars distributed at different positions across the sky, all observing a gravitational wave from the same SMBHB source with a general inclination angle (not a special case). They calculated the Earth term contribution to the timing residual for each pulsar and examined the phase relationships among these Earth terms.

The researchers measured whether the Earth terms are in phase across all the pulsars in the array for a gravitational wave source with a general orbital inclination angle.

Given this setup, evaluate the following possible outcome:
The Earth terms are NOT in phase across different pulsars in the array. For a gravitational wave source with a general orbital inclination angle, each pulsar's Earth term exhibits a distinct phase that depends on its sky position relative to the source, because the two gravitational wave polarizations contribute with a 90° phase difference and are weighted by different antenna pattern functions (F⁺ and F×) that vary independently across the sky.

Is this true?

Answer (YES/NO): YES